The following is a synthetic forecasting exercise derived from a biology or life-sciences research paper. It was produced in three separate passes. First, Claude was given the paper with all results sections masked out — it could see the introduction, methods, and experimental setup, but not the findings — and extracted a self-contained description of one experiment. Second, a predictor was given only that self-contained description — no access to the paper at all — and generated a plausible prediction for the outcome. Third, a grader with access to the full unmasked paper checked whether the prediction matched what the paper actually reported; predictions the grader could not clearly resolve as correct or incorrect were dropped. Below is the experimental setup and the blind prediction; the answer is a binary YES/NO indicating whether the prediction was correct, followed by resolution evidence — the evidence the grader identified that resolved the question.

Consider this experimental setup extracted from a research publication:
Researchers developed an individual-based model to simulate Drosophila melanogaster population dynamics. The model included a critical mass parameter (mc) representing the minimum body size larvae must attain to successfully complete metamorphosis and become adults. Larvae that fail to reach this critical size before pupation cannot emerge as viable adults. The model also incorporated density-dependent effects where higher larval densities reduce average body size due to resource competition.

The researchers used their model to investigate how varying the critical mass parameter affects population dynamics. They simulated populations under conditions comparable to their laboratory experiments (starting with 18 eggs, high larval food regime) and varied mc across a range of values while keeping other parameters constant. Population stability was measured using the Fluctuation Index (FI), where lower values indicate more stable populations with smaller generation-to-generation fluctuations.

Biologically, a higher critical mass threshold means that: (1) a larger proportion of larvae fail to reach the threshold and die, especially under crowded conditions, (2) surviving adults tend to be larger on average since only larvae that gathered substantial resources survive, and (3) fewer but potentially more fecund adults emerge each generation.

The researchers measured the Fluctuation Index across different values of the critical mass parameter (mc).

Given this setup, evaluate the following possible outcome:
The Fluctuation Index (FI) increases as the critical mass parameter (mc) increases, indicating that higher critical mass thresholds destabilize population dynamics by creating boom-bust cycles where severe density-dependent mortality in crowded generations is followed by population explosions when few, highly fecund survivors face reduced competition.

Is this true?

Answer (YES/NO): YES